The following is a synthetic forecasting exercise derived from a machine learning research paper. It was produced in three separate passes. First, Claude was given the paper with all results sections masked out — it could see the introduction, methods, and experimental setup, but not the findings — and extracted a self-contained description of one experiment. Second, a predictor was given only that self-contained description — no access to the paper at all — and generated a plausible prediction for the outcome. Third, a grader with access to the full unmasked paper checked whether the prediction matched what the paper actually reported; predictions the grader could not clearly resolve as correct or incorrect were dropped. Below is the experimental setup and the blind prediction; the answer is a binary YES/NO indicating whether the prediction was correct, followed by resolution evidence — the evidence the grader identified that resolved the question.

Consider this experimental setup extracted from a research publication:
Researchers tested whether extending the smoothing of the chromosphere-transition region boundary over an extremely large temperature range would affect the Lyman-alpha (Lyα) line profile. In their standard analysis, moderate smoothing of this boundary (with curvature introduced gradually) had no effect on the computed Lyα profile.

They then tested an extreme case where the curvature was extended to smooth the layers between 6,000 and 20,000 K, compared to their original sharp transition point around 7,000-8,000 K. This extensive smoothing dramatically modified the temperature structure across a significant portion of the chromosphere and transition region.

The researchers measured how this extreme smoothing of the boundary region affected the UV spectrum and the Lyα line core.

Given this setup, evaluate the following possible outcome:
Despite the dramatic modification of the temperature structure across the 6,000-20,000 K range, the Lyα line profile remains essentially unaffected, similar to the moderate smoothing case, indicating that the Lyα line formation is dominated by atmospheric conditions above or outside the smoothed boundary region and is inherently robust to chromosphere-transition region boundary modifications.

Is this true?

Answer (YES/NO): NO